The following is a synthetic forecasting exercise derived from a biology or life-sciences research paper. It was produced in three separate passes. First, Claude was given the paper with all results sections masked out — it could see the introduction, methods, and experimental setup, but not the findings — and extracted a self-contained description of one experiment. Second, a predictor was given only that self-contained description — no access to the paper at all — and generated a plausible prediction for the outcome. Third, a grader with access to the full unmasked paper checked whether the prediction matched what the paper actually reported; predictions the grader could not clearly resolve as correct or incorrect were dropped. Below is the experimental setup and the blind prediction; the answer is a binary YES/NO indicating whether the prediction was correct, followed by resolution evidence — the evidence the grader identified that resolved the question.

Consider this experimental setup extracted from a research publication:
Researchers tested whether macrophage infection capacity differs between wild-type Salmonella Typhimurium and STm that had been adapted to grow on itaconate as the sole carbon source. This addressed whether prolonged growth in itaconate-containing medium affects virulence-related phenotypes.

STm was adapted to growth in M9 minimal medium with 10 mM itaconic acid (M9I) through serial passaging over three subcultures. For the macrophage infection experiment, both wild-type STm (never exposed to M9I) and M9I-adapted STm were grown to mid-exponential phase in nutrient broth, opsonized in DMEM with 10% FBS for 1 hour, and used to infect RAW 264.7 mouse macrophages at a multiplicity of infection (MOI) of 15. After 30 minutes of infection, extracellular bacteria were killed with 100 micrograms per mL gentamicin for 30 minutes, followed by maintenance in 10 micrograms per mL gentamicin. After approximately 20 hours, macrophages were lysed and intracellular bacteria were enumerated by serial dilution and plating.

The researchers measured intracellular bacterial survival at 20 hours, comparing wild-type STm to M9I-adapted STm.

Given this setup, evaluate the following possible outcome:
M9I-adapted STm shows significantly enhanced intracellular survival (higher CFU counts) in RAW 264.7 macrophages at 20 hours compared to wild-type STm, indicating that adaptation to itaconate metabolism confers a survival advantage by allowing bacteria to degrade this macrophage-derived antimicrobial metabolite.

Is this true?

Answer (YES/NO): NO